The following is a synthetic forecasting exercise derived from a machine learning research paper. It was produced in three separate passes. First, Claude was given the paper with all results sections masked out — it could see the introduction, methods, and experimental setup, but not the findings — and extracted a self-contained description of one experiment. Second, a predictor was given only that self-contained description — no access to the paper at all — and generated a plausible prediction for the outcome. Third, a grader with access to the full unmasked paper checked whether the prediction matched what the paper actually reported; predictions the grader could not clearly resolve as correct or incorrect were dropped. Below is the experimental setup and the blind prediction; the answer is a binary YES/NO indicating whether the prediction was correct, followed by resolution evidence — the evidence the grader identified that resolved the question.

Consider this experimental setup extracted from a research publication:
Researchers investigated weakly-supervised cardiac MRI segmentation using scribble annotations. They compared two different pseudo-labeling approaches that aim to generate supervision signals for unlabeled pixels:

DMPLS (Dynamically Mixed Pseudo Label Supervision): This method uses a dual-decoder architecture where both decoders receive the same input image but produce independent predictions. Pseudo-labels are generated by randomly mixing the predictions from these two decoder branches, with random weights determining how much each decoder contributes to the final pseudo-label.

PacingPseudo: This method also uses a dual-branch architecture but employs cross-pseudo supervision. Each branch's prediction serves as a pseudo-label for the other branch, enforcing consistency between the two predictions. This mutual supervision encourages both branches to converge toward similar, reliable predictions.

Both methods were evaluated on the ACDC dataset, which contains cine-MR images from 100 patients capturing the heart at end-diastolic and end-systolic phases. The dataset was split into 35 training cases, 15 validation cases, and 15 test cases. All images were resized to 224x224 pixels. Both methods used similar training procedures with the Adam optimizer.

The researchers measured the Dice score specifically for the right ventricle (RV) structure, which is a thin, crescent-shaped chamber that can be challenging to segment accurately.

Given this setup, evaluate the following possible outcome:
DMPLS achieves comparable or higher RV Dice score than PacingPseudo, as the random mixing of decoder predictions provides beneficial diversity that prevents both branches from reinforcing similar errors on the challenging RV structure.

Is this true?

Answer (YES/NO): YES